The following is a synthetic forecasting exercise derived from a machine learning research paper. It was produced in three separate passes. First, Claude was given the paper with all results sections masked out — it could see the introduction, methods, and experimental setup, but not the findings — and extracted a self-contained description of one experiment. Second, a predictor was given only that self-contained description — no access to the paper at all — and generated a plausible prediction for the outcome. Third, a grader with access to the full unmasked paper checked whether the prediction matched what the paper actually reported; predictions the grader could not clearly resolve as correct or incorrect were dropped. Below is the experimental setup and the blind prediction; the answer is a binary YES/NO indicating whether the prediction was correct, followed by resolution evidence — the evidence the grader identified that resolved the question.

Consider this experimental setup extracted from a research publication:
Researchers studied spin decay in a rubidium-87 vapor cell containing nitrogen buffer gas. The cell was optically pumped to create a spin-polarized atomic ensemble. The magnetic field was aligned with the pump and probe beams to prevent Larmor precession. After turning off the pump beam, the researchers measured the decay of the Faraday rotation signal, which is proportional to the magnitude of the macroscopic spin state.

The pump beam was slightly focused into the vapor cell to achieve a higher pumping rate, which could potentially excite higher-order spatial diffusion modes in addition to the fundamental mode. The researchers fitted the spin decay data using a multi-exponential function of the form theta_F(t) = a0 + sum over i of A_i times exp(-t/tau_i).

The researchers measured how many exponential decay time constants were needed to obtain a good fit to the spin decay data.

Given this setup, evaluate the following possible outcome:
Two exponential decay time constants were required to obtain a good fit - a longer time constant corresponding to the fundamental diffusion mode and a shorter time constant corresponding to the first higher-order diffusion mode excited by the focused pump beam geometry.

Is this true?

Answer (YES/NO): NO